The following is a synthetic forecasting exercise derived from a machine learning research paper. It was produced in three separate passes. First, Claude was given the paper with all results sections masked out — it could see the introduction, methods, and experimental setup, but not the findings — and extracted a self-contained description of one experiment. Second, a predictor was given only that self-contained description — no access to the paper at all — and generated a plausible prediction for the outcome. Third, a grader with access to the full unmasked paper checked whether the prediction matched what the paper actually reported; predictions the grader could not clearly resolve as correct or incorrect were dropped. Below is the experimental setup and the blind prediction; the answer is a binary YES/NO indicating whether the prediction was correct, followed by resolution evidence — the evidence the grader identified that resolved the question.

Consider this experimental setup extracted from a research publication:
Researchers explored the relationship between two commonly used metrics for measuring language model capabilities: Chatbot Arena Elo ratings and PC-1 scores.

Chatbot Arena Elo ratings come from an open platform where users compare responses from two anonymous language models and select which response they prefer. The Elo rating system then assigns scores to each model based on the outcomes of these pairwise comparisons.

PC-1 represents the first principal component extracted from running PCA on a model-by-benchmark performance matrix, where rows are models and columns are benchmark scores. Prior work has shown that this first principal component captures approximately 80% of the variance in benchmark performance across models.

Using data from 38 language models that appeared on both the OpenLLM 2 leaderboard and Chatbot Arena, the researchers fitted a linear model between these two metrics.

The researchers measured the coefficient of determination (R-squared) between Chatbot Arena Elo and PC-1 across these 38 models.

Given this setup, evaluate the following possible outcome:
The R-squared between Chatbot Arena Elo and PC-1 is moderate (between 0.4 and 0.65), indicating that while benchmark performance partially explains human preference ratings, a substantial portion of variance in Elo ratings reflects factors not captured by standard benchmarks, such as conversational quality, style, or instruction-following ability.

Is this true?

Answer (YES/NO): NO